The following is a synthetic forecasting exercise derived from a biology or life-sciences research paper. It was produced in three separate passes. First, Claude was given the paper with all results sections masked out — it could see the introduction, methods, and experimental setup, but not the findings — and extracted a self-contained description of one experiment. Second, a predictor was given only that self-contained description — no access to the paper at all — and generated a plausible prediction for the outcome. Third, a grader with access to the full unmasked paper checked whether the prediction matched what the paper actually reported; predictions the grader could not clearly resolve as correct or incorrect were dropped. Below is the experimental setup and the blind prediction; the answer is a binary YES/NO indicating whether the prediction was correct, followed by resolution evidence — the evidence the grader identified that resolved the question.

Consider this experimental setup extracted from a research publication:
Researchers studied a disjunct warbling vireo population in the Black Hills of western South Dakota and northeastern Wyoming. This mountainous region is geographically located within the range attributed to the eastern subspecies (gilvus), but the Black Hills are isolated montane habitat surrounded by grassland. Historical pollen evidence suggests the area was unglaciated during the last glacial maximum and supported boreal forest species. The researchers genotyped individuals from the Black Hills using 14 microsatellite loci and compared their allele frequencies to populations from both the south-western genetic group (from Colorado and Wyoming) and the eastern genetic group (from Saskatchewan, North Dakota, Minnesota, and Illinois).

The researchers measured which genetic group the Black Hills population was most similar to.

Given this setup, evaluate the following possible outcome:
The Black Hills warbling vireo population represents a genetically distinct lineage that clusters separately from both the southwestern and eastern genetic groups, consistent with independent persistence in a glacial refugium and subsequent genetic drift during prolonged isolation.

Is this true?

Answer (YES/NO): NO